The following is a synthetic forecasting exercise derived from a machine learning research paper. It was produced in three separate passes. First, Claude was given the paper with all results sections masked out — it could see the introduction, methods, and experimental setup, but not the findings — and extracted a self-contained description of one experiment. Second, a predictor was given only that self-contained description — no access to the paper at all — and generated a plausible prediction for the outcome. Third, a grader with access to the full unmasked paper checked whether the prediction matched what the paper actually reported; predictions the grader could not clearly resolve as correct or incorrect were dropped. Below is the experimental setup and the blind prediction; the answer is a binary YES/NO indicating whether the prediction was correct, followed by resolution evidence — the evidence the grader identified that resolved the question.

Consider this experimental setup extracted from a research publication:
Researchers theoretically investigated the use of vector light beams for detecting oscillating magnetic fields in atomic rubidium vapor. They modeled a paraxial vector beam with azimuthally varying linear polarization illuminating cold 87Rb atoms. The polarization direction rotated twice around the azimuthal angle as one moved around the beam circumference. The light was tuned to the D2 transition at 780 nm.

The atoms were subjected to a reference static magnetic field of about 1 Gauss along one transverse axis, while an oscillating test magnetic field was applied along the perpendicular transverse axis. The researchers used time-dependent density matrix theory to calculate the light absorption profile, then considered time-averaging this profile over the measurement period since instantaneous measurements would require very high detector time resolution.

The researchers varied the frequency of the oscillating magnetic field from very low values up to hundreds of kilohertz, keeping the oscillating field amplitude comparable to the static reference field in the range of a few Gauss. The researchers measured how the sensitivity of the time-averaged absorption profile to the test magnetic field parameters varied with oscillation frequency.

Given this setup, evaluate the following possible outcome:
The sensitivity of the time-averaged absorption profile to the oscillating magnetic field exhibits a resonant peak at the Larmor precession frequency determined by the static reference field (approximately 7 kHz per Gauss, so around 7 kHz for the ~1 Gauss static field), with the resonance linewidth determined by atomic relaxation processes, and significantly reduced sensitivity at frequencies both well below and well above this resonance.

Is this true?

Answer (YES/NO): NO